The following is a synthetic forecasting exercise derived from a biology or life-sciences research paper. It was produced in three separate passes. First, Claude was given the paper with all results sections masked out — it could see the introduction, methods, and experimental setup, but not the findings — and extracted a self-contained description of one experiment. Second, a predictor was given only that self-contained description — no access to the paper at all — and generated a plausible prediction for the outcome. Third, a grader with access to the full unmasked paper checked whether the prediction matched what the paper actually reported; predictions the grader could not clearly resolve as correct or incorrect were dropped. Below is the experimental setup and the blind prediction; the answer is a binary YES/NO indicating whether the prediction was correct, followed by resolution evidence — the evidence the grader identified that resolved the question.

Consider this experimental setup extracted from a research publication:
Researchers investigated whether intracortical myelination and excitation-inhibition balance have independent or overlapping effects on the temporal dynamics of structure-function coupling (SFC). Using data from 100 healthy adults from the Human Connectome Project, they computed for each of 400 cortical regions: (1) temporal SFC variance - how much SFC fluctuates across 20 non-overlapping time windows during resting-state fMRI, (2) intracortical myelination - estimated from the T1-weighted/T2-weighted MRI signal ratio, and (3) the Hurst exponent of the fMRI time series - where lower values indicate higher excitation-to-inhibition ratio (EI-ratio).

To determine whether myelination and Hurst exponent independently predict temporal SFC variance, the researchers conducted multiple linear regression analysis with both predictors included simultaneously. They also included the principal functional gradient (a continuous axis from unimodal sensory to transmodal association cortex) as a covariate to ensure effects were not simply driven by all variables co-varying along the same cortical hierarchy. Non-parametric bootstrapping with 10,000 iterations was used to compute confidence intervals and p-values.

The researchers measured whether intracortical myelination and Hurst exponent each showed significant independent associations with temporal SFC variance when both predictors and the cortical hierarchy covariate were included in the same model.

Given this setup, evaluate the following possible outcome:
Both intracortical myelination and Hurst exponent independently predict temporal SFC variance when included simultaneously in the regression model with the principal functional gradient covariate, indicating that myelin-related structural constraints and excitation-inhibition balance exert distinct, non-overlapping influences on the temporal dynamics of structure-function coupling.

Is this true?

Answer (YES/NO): NO